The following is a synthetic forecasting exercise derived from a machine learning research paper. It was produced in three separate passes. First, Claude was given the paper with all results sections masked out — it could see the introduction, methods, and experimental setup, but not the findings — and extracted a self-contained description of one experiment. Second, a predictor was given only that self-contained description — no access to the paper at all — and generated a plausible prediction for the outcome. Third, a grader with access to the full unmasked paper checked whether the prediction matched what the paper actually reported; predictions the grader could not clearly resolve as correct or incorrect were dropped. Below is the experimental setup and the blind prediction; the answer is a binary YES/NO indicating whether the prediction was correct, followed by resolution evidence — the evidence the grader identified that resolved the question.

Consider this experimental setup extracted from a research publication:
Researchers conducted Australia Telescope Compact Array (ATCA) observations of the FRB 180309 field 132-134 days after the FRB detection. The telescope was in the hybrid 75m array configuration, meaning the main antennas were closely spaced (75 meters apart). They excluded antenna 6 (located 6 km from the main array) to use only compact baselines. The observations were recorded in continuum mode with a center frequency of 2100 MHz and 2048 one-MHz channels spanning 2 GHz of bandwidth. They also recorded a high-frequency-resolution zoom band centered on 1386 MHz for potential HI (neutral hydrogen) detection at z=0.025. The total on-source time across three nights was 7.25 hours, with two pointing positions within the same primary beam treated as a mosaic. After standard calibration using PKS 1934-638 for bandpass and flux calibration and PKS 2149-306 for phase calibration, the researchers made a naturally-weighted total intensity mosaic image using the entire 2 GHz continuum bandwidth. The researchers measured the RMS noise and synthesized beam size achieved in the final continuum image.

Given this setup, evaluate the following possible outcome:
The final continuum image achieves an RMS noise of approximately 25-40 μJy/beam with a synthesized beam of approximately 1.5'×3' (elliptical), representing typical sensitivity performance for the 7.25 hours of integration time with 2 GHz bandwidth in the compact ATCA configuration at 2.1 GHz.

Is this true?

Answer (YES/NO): NO